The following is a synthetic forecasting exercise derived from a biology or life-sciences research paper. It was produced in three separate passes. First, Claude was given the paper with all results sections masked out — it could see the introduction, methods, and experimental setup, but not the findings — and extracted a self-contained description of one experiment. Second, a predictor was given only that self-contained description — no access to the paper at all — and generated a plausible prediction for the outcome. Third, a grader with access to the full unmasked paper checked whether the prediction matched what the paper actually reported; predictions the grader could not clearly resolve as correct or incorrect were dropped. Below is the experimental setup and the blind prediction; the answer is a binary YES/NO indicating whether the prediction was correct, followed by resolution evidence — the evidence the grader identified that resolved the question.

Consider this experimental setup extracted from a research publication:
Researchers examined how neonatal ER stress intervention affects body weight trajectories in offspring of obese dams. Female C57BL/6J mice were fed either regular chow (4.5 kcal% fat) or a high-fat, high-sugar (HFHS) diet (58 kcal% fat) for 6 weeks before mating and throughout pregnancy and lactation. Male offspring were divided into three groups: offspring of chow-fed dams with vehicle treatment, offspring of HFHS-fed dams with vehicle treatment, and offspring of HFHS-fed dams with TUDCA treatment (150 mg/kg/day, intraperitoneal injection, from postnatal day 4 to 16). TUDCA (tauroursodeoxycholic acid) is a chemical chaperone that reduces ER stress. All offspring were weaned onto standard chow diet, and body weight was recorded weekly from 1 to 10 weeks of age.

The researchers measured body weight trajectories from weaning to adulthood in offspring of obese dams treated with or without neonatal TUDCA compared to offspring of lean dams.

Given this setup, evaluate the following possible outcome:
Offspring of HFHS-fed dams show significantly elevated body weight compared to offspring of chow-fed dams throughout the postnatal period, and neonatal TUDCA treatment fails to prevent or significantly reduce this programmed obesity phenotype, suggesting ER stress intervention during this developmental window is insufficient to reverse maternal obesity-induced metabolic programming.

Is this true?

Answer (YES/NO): NO